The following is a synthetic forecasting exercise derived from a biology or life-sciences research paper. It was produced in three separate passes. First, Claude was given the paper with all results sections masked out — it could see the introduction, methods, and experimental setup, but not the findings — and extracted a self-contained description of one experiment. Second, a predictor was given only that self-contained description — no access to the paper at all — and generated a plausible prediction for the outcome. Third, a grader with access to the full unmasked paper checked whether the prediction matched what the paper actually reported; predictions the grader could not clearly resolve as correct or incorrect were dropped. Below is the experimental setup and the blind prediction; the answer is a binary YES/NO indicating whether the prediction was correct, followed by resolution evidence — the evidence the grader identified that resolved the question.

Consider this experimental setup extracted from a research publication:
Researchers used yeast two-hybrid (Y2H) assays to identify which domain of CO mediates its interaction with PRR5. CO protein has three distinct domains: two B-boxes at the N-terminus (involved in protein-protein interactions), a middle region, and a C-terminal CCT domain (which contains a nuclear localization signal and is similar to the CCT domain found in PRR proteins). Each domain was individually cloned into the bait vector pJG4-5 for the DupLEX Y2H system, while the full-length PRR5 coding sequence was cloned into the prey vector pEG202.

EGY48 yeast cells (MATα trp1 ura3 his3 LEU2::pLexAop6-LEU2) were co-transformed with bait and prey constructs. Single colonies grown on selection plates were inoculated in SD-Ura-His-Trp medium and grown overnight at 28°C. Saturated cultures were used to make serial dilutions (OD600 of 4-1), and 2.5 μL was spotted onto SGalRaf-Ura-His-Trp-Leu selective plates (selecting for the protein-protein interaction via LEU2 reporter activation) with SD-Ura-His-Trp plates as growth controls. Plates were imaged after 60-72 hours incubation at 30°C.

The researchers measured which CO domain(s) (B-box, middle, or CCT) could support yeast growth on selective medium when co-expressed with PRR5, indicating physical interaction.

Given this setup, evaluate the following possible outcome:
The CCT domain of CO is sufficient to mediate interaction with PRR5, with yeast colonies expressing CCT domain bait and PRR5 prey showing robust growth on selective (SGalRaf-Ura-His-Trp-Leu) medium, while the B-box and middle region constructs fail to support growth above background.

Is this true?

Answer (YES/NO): NO